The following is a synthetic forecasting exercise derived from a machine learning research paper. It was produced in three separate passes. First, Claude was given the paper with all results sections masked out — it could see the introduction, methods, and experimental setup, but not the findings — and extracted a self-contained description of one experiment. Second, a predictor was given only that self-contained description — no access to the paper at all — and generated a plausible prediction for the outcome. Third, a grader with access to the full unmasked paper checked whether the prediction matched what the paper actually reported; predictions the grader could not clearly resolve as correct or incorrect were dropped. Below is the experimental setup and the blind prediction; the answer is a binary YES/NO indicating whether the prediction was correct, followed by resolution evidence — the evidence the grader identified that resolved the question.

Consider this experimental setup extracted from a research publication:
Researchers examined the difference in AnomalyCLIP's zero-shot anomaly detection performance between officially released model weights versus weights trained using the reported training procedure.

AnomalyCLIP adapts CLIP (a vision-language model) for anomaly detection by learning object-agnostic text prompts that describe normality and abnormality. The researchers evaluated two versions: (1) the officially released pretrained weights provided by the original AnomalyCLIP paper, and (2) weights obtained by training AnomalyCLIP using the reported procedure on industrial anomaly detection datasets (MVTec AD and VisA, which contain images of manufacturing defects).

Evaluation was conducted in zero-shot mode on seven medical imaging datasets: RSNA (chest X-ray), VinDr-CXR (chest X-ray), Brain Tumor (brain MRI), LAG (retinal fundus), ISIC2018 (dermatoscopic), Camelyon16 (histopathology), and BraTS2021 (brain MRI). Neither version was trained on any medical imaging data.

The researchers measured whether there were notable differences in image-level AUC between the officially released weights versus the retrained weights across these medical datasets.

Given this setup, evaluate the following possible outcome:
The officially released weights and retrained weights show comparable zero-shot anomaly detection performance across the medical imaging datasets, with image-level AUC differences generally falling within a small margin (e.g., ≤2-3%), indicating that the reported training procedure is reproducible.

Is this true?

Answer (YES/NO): NO